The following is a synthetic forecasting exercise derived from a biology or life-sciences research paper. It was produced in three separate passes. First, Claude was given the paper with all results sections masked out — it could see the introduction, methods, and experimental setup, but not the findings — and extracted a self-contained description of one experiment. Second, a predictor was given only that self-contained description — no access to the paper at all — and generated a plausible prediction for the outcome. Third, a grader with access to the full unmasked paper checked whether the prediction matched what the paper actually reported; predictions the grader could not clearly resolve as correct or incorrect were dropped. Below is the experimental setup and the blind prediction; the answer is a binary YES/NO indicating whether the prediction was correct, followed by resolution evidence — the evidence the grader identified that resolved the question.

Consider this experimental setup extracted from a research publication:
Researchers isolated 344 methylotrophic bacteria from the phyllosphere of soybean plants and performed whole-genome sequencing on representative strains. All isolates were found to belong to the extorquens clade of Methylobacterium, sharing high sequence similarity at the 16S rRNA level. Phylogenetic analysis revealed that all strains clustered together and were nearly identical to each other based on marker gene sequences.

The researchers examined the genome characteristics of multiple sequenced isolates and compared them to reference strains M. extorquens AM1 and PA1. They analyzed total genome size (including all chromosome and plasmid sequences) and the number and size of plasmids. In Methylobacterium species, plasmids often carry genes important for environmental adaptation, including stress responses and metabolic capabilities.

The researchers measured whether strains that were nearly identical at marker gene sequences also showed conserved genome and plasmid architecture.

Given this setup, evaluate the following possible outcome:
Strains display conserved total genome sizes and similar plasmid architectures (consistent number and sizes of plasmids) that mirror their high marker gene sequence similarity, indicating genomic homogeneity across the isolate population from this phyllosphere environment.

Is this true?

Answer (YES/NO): NO